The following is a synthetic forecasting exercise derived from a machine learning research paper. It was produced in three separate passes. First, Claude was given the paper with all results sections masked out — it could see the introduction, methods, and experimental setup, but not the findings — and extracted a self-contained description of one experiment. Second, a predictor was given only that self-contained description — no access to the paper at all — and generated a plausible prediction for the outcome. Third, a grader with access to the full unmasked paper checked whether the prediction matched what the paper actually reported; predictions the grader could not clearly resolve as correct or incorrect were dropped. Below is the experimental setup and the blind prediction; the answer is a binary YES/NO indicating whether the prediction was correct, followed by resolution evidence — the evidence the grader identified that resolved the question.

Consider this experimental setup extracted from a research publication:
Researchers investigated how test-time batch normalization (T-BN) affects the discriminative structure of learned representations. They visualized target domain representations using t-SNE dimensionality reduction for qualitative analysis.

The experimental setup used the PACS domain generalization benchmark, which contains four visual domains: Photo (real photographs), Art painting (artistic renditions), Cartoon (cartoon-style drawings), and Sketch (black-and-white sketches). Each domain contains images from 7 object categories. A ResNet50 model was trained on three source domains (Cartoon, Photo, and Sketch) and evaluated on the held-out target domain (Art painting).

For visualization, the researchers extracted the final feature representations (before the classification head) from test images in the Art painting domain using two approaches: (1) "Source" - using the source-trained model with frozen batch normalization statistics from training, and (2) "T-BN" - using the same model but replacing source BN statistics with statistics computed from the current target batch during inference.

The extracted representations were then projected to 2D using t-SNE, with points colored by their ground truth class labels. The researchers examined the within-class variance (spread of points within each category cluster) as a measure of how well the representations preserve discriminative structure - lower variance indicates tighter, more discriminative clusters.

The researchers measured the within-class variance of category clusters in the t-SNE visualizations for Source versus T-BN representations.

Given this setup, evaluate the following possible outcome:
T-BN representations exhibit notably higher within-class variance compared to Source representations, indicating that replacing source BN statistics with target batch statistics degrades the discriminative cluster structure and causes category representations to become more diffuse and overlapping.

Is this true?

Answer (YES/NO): YES